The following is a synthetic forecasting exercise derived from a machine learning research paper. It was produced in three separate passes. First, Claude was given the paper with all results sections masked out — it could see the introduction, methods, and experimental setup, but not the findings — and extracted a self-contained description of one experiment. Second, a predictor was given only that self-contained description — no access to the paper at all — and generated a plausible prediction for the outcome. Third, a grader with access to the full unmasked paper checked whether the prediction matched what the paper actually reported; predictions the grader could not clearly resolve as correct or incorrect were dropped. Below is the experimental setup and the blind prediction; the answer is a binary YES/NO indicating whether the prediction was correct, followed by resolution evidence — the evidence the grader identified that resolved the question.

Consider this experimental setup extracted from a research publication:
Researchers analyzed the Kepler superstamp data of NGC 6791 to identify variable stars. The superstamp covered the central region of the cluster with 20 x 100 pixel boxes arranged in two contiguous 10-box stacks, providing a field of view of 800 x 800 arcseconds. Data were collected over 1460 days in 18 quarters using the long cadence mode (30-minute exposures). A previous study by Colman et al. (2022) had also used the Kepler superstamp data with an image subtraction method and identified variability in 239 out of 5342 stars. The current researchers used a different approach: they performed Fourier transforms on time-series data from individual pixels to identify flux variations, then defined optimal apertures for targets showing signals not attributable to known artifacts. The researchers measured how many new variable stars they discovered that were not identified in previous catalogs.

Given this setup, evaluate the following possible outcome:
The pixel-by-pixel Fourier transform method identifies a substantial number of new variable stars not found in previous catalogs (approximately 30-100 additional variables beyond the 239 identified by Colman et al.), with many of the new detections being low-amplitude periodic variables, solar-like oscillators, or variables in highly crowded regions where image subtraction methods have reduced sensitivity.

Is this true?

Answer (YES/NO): NO